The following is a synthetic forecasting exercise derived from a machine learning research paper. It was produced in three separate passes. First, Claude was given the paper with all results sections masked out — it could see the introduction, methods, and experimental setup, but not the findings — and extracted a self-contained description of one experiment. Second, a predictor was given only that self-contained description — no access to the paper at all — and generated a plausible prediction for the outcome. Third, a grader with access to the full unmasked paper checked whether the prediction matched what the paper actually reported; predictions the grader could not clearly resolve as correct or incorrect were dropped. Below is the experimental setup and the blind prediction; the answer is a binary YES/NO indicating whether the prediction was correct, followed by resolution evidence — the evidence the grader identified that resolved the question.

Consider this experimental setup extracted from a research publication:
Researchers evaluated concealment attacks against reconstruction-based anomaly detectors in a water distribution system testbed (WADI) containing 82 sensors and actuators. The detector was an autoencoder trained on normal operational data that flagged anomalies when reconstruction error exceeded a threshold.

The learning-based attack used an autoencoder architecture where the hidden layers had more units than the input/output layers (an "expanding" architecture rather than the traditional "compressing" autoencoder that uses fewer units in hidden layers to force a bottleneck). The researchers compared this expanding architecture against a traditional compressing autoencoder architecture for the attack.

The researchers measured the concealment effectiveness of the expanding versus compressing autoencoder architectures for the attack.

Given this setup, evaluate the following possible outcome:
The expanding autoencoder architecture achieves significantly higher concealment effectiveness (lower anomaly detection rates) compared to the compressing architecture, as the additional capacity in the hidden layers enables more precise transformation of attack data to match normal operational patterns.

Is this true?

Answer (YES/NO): YES